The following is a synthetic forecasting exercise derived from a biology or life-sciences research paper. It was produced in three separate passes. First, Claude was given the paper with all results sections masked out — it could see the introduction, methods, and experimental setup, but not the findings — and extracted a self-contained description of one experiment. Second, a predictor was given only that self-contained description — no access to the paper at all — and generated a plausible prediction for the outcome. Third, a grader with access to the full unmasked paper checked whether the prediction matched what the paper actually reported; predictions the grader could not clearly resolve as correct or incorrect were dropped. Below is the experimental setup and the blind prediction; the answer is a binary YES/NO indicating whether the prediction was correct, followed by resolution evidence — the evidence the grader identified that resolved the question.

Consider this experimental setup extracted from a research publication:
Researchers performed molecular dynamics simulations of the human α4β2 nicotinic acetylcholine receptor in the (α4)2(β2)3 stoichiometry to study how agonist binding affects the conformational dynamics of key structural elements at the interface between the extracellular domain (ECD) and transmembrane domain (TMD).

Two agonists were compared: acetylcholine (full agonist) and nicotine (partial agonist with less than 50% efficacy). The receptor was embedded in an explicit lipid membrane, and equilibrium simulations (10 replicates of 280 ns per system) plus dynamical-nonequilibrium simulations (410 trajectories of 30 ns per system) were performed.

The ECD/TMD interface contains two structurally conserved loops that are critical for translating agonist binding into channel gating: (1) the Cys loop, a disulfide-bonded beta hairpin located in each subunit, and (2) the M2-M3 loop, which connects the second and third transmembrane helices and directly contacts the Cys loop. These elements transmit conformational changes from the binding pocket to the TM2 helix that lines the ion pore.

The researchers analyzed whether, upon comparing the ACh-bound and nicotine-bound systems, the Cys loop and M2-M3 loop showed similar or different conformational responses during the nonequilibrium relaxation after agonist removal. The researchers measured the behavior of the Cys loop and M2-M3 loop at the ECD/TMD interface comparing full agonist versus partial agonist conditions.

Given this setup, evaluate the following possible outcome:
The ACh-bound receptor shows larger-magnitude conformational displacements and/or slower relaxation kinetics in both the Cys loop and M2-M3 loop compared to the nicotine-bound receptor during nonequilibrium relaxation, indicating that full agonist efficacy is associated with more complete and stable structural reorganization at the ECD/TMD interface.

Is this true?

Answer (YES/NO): NO